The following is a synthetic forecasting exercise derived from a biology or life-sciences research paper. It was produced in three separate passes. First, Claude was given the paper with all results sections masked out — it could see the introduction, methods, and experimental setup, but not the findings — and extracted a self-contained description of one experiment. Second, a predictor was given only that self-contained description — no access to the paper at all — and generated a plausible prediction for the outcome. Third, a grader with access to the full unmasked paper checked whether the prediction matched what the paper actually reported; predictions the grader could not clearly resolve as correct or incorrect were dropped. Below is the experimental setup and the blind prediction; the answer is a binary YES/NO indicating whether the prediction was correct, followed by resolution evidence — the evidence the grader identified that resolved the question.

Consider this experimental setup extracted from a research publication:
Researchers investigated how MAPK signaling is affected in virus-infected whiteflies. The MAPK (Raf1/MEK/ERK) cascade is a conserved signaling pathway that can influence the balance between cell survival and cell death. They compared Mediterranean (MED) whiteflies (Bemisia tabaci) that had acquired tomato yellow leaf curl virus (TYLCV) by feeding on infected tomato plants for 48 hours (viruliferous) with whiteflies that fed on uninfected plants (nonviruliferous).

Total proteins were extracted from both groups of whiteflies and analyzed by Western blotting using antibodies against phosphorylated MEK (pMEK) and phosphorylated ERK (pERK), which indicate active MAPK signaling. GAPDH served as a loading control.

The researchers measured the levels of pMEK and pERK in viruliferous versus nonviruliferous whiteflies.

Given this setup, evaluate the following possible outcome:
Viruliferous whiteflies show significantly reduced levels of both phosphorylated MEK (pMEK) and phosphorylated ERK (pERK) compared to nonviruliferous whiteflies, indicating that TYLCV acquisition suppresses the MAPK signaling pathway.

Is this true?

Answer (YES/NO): YES